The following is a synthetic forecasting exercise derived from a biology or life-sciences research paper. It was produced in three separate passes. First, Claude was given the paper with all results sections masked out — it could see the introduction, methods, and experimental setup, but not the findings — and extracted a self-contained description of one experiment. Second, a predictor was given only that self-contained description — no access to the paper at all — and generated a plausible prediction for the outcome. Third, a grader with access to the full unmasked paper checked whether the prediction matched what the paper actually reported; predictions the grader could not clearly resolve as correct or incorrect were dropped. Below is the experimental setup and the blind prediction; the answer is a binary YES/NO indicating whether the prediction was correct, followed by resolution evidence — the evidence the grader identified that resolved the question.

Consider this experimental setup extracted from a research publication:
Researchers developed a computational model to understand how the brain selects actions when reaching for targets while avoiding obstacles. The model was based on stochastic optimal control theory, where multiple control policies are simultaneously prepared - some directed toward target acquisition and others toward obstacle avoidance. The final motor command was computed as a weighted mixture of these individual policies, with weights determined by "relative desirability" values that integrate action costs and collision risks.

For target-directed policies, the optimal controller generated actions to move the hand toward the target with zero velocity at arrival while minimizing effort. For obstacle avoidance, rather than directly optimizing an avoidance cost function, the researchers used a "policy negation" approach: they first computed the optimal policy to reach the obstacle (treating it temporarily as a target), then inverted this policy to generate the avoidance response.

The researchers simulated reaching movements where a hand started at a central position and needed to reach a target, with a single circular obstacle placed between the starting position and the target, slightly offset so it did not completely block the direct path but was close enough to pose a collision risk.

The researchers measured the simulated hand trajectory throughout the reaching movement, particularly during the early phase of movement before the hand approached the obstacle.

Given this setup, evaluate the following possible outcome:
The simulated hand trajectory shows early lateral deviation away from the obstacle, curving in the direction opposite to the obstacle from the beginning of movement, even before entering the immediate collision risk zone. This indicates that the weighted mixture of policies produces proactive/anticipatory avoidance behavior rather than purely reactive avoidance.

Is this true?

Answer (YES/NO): NO